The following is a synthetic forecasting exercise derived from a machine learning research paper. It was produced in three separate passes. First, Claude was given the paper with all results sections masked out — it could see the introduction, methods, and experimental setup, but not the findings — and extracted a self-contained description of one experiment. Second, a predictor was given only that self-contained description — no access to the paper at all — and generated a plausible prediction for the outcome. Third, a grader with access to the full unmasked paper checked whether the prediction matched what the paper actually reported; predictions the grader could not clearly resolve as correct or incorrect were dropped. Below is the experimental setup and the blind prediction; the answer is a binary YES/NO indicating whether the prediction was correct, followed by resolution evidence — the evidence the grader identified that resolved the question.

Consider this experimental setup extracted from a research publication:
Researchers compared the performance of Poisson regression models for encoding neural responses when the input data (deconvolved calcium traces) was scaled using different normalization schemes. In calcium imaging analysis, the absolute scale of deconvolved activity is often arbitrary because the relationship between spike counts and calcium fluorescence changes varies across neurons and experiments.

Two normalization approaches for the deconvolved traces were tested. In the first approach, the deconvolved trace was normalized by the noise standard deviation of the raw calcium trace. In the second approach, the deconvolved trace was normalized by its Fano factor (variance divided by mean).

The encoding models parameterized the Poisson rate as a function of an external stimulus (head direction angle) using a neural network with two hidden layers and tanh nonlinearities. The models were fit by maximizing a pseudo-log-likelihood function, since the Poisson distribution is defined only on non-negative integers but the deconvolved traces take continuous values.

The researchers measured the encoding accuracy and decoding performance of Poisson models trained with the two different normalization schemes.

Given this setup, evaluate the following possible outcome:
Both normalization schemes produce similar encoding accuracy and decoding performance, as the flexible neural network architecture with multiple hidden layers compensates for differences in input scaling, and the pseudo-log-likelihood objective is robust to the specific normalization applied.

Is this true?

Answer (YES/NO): YES